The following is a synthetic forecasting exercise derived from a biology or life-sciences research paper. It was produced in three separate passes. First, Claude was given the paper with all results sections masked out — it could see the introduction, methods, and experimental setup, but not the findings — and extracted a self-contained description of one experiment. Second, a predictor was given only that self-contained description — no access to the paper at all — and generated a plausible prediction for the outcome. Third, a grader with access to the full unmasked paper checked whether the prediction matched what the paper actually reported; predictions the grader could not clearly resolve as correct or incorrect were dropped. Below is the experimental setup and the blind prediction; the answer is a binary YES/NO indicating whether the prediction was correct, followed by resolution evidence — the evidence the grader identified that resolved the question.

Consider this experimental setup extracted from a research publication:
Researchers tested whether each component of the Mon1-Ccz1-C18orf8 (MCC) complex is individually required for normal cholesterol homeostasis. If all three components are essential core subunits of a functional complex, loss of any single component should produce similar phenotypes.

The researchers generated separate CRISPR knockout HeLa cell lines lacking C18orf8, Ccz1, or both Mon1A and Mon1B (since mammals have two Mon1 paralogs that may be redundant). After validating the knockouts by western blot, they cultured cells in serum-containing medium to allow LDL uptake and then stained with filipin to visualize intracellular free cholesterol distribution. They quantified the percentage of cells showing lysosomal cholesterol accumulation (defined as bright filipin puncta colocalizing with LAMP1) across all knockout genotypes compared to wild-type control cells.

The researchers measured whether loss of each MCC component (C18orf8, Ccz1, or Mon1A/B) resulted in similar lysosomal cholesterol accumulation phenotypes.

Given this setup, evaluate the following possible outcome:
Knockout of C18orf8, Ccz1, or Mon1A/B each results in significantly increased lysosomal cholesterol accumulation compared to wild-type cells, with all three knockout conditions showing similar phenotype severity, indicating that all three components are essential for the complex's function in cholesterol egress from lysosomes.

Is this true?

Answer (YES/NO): YES